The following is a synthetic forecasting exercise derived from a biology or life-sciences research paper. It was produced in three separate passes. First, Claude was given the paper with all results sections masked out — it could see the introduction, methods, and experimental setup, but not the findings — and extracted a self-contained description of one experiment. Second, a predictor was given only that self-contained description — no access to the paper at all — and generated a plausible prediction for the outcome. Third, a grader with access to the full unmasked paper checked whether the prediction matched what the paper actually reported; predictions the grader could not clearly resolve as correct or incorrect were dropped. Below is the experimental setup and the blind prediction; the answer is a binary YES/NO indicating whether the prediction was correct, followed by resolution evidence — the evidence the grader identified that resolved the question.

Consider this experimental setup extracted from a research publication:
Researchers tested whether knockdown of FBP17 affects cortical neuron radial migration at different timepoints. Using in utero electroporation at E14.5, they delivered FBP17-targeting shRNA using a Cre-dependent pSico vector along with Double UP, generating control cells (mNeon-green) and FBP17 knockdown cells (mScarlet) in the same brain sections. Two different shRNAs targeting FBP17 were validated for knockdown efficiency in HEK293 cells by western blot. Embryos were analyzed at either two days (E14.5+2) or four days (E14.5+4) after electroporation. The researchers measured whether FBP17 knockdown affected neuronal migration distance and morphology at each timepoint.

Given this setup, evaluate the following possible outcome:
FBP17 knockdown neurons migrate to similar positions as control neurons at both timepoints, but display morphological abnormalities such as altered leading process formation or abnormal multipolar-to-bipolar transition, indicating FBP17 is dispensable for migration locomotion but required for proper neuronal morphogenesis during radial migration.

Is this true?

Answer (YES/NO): NO